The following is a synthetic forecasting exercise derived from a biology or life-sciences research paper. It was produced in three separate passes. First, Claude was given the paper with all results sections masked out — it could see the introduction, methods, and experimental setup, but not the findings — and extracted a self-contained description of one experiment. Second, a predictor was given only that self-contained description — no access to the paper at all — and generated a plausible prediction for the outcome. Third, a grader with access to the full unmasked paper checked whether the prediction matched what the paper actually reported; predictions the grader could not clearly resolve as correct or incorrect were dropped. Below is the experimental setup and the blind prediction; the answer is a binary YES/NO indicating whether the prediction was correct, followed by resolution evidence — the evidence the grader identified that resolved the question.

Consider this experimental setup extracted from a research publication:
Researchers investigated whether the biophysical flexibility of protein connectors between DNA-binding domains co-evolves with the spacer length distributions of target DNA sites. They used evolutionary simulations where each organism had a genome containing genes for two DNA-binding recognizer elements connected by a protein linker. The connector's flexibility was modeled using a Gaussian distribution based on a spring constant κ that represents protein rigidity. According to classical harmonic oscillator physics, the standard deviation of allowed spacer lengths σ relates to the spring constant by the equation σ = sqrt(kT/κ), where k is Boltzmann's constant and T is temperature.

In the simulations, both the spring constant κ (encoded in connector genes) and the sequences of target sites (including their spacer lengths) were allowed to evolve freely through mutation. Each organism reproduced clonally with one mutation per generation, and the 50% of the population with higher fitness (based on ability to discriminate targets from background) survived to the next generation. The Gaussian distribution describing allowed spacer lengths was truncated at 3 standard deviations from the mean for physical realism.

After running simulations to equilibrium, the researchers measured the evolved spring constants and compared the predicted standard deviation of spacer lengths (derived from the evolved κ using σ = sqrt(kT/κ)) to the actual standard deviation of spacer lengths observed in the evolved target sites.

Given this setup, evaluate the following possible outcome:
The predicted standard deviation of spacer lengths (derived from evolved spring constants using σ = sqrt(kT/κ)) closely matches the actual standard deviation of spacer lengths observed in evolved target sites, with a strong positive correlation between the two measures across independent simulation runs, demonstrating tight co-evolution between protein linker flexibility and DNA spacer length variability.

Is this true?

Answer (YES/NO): YES